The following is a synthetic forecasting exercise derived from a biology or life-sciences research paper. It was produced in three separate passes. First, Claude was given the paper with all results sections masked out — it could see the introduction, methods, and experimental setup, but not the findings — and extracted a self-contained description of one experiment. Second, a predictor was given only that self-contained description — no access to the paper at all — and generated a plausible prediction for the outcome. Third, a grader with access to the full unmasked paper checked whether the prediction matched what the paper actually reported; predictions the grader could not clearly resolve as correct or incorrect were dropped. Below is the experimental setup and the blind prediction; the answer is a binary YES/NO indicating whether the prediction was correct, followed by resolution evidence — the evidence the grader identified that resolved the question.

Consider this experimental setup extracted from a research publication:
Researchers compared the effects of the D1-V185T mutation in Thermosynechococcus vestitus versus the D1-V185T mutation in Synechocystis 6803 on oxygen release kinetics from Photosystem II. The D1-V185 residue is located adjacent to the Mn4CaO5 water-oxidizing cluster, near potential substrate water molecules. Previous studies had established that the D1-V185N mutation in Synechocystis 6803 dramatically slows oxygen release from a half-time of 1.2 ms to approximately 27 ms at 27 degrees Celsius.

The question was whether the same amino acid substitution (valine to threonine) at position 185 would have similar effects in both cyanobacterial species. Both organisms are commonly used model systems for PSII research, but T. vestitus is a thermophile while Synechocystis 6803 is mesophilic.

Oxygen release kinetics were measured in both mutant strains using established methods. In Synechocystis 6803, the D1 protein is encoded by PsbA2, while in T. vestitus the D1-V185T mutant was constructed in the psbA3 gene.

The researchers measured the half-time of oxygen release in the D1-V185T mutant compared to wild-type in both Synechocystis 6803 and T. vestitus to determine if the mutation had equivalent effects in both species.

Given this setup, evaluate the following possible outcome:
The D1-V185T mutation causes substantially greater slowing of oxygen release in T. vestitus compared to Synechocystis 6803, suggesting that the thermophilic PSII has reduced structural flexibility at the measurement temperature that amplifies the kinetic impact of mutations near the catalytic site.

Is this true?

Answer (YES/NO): YES